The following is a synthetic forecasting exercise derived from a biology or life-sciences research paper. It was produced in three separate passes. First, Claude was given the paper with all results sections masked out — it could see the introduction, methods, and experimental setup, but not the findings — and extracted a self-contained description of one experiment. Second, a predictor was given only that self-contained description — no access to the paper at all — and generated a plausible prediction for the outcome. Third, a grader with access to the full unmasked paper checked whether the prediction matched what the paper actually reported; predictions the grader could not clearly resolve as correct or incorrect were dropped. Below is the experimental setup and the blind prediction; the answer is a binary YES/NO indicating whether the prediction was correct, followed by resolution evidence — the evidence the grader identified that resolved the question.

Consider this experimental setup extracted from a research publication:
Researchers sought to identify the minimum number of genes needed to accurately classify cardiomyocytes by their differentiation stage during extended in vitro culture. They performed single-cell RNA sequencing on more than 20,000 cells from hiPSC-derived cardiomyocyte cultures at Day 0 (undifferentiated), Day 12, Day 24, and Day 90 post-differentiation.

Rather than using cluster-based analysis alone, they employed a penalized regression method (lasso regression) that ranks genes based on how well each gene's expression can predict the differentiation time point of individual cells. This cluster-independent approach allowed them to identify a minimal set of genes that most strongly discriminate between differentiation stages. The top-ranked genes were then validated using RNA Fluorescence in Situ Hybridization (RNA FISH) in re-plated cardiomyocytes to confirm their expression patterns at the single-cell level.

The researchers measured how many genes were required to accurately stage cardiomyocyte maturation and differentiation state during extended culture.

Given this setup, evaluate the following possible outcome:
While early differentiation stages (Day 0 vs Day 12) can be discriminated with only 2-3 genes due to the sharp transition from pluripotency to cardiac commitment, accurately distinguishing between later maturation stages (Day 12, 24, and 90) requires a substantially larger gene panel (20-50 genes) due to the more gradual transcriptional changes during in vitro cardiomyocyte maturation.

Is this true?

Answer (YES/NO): NO